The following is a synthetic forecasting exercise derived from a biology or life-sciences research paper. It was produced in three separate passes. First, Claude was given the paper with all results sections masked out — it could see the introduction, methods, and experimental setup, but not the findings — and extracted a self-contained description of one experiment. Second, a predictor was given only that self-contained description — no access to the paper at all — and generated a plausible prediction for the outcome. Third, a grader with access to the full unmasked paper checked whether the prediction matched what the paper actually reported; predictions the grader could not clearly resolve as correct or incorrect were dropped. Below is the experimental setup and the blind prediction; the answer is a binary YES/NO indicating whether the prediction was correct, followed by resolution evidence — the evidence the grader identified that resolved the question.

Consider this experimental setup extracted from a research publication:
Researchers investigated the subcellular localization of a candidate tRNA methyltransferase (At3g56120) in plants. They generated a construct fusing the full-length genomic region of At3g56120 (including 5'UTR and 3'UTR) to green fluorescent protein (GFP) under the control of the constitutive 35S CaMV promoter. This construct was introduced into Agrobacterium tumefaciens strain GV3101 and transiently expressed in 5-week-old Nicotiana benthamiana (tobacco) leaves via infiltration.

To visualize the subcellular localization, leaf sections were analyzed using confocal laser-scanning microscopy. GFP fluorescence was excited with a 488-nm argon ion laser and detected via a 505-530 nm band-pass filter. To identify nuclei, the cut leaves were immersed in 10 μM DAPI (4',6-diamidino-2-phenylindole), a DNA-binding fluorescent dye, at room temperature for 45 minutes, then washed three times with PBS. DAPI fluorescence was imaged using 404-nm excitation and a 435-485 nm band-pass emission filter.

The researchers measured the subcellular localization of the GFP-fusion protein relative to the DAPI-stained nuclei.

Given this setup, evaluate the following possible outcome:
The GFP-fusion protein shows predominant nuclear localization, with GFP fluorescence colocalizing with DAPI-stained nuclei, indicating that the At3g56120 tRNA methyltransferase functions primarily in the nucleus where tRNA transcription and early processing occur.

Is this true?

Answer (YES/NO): YES